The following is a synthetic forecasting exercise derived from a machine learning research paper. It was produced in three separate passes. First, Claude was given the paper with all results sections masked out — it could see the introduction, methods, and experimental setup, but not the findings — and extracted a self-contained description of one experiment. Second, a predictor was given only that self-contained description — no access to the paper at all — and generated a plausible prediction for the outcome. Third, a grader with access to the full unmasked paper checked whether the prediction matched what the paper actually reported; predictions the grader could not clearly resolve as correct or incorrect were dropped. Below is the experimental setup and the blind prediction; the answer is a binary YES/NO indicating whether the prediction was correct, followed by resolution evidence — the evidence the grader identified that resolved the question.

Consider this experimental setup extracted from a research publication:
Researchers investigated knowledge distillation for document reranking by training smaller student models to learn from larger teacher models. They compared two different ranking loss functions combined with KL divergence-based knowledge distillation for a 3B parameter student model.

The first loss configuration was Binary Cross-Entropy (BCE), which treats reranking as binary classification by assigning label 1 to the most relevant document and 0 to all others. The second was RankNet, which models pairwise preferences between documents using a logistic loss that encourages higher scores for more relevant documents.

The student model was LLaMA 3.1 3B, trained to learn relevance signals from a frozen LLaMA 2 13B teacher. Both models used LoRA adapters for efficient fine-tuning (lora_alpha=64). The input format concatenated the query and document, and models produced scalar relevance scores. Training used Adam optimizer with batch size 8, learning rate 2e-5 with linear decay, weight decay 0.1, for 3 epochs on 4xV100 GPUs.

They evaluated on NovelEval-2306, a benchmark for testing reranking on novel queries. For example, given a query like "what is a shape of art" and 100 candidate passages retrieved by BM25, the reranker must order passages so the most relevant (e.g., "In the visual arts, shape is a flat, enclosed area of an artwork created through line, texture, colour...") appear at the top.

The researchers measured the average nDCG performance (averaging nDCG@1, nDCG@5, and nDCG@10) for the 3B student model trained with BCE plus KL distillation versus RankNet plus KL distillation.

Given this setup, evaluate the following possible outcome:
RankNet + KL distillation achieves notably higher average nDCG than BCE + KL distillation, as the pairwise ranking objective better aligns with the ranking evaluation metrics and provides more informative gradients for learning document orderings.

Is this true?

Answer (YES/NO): NO